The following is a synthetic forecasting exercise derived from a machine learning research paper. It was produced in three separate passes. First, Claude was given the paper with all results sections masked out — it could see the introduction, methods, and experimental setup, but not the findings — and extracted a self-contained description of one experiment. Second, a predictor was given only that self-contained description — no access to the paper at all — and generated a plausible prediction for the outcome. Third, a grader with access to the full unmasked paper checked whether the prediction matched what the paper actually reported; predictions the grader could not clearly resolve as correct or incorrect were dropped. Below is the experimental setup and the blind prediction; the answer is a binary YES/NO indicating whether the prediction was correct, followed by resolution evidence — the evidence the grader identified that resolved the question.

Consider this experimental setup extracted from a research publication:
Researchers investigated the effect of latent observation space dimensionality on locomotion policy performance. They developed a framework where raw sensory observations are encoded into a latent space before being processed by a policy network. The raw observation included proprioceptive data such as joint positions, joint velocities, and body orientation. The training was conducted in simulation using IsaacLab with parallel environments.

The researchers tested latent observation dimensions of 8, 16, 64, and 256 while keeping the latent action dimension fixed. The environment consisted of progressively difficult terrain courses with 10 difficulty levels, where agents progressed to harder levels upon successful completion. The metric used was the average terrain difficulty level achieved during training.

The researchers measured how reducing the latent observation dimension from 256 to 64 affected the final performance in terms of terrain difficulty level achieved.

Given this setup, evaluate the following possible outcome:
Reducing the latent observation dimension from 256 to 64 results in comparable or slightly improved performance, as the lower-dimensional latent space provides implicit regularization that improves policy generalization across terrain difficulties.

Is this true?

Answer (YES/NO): NO